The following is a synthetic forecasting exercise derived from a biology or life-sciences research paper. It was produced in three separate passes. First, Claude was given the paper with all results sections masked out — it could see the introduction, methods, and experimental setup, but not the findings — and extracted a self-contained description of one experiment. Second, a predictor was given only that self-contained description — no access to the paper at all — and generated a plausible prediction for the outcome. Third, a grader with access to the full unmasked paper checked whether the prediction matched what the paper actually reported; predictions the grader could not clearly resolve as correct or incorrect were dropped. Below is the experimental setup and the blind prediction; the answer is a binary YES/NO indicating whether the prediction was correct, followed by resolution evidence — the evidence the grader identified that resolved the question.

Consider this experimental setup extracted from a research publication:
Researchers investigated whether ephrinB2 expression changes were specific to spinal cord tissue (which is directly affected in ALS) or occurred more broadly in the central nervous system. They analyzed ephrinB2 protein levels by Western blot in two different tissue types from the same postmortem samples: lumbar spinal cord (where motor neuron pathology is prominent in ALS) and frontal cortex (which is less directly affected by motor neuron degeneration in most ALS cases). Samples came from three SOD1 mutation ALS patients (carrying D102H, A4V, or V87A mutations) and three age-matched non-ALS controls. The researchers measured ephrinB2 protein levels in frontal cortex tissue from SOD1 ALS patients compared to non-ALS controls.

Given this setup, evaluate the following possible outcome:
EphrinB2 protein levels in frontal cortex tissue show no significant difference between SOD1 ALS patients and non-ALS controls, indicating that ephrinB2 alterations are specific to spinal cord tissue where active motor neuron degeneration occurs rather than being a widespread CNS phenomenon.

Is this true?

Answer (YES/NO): YES